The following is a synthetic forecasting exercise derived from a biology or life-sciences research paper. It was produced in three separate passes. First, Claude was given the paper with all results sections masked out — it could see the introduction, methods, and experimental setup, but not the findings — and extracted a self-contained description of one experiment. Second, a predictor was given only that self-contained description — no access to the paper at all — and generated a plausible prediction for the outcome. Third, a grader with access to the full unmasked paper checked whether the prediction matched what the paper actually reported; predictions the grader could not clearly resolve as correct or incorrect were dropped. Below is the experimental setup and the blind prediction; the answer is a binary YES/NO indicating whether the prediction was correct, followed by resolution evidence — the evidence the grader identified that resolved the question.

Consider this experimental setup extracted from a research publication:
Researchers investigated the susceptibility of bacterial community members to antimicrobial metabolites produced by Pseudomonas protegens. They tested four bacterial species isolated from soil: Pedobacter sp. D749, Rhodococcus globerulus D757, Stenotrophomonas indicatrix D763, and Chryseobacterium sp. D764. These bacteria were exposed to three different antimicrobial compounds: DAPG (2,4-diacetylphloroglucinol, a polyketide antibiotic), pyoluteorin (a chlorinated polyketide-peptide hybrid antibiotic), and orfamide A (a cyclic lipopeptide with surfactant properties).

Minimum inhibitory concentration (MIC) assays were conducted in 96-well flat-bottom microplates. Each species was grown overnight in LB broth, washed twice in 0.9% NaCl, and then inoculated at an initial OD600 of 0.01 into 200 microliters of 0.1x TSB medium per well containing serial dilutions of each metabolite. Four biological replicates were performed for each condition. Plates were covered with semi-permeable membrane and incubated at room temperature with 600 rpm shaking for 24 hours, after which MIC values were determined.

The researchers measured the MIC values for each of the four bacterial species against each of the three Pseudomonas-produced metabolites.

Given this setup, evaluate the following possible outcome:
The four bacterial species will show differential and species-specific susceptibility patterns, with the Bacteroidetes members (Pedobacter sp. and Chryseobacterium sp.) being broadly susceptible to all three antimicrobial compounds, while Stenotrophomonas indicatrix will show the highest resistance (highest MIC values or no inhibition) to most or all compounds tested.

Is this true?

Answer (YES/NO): NO